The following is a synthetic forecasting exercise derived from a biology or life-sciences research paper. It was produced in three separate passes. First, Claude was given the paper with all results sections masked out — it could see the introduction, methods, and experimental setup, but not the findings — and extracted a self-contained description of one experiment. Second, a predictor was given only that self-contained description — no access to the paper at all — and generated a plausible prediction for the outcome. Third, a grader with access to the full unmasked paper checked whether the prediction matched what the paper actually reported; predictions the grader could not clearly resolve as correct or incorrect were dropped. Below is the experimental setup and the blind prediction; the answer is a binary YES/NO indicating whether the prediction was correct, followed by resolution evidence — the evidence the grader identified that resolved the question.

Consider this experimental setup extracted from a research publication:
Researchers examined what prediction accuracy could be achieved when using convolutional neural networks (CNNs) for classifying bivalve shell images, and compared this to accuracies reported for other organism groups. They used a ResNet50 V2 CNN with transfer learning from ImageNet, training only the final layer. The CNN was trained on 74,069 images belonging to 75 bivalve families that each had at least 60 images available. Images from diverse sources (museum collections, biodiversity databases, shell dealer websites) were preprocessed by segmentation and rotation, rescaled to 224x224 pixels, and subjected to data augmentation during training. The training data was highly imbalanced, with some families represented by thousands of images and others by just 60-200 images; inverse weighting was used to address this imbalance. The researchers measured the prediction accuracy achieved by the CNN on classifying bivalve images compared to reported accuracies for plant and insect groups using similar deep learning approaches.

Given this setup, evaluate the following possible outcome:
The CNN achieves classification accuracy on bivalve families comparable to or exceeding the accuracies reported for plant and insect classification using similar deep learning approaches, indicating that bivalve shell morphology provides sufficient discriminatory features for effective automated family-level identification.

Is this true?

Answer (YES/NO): NO